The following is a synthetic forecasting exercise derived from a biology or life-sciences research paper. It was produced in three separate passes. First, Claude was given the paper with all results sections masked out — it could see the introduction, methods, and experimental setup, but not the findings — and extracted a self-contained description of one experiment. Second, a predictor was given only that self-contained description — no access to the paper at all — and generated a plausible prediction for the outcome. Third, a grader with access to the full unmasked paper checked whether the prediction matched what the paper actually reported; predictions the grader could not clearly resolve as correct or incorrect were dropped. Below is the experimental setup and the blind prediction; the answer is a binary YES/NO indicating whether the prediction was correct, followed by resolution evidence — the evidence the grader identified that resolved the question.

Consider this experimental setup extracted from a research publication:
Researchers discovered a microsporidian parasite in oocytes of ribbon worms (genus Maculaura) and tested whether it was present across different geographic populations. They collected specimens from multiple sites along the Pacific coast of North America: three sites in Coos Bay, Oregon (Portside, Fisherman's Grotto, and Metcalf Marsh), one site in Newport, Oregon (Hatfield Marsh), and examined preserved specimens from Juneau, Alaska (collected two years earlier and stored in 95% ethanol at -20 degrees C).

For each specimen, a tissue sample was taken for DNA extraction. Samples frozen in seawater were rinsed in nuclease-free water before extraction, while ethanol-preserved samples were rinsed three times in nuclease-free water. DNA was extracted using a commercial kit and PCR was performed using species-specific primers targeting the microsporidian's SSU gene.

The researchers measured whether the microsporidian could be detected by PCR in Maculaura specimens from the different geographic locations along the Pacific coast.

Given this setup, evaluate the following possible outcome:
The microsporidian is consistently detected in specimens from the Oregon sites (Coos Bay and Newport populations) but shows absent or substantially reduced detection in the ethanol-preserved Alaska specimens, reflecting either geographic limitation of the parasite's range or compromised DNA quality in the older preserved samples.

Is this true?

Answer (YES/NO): NO